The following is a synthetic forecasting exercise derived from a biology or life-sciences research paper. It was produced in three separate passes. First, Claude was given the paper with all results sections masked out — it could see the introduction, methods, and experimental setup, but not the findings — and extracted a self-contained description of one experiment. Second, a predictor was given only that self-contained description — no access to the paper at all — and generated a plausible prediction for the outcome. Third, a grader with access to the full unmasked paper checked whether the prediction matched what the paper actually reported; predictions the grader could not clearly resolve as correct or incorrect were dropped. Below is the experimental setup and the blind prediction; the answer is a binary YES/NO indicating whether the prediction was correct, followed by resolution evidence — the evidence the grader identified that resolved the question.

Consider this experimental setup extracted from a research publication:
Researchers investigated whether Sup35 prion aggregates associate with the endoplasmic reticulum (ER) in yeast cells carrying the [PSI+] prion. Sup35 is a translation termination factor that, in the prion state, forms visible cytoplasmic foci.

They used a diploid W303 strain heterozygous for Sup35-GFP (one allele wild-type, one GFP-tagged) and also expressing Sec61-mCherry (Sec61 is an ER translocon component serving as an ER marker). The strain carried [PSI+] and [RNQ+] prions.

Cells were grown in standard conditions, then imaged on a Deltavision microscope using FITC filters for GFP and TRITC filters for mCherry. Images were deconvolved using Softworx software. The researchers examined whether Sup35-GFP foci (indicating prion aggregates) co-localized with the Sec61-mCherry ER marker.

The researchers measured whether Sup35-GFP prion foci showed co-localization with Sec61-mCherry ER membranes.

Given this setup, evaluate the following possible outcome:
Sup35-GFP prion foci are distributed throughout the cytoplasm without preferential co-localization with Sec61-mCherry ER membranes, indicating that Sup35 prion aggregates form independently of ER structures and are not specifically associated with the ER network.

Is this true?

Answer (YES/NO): YES